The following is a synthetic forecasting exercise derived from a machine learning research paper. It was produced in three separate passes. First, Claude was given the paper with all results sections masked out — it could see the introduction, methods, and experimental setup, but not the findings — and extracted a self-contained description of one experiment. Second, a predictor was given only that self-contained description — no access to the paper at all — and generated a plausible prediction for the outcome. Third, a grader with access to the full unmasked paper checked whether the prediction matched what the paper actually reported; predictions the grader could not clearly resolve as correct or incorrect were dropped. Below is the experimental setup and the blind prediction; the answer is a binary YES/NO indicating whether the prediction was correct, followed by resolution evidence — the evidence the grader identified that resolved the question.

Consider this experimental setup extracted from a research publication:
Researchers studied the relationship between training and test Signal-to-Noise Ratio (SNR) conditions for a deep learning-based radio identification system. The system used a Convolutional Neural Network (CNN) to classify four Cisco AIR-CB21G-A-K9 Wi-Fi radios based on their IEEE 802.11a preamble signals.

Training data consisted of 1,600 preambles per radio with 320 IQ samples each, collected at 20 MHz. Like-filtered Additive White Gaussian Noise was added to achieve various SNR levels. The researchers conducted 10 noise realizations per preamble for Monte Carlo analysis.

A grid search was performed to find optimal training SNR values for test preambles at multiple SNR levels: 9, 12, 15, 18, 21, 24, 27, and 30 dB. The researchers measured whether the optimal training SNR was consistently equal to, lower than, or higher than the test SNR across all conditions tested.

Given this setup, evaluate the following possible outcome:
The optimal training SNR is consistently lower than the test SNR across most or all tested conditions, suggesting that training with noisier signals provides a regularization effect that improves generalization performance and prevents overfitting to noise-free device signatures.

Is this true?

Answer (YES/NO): YES